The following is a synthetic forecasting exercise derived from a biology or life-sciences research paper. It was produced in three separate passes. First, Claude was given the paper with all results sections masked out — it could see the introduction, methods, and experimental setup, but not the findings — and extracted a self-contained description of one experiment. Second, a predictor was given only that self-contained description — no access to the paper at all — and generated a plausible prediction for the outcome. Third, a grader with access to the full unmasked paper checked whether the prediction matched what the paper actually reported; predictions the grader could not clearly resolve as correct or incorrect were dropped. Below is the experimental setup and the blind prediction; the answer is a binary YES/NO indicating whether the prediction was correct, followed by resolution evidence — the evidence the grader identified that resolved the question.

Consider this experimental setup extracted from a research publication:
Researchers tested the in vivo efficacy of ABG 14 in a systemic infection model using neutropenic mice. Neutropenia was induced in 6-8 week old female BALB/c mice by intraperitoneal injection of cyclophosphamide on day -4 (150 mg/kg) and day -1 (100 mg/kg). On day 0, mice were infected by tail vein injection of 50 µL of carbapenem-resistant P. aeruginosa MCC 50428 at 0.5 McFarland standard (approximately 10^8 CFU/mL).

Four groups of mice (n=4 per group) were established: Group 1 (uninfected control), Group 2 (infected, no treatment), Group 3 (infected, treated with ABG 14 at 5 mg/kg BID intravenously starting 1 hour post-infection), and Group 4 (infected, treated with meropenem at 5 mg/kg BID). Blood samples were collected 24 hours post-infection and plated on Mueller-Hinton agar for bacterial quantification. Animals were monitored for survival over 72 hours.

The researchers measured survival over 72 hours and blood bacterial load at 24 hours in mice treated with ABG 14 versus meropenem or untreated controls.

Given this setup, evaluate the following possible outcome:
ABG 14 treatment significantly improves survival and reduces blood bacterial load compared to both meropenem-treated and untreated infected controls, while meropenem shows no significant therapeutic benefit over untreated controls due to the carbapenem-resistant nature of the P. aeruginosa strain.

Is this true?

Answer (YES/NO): YES